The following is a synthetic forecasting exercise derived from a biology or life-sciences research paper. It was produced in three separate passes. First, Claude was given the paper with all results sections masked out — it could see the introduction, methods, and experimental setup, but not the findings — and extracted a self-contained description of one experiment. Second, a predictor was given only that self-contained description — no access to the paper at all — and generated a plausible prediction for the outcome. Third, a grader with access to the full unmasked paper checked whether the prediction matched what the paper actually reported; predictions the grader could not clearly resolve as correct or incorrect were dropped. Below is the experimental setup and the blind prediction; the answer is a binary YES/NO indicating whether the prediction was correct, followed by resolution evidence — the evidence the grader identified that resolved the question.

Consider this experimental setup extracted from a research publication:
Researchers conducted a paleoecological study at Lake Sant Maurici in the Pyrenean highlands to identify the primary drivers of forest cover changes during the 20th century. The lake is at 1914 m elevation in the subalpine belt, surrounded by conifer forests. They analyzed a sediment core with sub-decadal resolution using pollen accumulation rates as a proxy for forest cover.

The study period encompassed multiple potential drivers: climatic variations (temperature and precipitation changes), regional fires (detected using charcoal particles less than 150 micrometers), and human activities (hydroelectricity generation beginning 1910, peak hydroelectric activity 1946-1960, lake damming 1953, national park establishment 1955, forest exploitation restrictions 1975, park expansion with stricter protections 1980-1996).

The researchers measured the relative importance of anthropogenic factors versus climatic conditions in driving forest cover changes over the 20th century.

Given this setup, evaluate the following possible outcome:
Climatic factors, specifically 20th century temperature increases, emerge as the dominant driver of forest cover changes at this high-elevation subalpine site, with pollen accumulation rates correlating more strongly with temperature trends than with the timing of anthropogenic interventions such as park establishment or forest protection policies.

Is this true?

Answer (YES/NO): NO